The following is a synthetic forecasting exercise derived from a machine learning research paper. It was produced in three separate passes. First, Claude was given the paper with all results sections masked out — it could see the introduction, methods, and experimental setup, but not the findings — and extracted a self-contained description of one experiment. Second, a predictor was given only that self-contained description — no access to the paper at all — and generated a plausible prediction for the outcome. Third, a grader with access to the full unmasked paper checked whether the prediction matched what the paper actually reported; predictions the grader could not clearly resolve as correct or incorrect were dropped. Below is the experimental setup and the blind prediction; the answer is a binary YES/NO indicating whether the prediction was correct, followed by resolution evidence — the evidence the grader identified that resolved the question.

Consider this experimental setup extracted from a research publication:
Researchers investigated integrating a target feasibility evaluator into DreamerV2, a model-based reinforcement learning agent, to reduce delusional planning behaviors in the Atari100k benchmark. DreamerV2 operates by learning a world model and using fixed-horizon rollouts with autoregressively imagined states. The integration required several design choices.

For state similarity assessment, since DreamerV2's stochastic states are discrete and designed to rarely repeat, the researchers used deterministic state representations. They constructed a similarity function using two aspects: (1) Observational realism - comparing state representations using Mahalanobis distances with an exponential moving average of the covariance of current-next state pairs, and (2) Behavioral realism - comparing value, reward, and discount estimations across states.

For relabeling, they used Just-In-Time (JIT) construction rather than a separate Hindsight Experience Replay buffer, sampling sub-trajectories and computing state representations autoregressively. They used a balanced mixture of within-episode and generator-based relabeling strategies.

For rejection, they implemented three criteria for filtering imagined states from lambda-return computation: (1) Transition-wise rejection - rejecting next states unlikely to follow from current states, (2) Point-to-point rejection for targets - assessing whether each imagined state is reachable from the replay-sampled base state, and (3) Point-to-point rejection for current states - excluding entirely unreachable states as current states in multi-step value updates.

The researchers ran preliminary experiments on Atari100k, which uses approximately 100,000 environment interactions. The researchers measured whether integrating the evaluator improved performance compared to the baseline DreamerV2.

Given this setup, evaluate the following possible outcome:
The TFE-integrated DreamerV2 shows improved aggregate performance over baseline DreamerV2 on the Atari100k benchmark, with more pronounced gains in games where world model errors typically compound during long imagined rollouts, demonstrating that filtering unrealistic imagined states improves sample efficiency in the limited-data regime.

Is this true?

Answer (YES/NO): NO